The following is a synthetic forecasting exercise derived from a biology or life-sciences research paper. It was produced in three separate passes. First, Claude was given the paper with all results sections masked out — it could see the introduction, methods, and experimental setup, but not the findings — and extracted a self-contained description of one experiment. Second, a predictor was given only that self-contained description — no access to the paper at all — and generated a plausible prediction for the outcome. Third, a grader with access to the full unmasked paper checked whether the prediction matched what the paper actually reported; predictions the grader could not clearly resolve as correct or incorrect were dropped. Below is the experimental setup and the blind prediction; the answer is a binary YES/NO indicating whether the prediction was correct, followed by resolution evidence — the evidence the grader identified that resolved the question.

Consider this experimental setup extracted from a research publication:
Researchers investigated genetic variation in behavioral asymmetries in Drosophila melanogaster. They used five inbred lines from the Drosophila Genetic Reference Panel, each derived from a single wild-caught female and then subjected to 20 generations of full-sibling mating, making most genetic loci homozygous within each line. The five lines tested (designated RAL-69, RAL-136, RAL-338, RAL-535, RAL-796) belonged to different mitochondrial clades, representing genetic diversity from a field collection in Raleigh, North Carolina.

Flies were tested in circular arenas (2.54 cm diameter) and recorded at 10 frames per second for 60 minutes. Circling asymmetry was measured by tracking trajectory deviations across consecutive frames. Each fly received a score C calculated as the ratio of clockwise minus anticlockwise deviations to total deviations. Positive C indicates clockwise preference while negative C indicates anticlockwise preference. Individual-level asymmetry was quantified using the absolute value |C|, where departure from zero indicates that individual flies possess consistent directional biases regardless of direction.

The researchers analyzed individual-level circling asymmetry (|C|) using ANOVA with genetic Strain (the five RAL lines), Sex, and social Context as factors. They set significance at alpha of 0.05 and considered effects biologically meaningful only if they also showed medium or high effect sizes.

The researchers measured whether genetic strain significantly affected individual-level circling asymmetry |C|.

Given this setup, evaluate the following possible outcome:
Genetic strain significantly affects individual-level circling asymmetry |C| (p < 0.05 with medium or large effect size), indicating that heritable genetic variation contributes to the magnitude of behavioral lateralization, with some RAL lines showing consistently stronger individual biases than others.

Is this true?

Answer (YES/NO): NO